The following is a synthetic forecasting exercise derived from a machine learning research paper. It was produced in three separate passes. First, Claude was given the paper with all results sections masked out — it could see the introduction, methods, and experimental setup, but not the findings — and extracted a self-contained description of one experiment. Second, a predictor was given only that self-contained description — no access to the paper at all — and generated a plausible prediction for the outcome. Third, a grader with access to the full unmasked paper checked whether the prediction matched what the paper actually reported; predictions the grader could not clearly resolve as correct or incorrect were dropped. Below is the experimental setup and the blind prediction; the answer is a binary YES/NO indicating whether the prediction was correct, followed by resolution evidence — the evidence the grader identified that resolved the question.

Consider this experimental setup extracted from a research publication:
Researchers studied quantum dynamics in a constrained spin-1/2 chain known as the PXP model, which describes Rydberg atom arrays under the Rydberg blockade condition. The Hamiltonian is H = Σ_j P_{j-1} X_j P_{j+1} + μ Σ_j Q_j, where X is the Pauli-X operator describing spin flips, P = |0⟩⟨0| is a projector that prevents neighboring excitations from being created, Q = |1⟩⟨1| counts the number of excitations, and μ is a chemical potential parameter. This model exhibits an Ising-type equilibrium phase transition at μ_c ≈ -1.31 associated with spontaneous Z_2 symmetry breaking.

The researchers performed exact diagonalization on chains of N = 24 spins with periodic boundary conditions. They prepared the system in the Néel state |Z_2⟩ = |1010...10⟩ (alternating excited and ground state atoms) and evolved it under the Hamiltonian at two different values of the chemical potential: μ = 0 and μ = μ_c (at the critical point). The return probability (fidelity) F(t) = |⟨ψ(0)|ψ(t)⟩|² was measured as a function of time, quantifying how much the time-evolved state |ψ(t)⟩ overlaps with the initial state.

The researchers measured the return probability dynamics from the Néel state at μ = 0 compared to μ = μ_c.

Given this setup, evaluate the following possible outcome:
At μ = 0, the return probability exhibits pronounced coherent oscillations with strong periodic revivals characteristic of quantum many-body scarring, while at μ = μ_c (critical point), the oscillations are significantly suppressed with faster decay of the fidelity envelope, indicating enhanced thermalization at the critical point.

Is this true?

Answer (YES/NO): YES